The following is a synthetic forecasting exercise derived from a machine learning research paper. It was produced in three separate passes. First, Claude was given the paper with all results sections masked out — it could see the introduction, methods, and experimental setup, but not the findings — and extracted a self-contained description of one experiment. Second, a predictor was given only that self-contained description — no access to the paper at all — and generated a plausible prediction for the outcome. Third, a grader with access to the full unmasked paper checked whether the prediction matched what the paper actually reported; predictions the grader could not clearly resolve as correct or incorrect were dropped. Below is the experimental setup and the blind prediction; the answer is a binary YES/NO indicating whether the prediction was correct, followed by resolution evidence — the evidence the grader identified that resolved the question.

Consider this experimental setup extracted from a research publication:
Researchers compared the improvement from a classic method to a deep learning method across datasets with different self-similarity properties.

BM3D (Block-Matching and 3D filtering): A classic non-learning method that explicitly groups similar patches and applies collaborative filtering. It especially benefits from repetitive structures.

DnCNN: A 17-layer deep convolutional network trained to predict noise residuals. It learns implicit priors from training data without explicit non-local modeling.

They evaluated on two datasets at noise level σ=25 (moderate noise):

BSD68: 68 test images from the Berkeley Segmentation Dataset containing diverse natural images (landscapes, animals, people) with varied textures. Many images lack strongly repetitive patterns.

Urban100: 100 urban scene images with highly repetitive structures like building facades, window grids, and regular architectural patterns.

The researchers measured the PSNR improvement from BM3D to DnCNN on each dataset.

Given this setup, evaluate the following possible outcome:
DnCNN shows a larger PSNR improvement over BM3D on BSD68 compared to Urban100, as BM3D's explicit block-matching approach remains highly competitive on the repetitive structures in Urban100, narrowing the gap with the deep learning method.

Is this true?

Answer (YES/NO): YES